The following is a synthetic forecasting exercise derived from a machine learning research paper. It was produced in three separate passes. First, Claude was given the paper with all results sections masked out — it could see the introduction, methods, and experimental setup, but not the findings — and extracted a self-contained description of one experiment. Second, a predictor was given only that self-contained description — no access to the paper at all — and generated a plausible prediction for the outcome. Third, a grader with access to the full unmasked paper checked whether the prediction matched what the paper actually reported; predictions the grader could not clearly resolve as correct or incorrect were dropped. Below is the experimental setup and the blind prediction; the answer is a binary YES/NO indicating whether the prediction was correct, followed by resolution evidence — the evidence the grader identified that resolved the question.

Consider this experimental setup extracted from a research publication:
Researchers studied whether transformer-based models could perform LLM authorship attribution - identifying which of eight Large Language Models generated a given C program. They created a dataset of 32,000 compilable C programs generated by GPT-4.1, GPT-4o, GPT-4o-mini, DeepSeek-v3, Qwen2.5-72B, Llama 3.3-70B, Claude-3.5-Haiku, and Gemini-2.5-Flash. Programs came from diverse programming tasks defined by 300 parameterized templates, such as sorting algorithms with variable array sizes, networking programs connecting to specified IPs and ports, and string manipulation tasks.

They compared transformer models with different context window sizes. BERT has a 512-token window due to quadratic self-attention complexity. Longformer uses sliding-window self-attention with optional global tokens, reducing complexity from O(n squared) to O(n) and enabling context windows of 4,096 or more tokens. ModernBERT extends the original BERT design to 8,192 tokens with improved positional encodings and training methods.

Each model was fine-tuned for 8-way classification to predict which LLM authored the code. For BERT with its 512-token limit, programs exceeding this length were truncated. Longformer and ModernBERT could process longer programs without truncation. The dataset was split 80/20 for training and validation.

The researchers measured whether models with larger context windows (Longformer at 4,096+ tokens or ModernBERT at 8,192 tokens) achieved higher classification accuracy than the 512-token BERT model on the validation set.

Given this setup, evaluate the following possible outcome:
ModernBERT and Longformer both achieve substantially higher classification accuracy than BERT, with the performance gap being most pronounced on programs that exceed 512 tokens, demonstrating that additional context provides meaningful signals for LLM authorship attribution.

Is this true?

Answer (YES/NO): NO